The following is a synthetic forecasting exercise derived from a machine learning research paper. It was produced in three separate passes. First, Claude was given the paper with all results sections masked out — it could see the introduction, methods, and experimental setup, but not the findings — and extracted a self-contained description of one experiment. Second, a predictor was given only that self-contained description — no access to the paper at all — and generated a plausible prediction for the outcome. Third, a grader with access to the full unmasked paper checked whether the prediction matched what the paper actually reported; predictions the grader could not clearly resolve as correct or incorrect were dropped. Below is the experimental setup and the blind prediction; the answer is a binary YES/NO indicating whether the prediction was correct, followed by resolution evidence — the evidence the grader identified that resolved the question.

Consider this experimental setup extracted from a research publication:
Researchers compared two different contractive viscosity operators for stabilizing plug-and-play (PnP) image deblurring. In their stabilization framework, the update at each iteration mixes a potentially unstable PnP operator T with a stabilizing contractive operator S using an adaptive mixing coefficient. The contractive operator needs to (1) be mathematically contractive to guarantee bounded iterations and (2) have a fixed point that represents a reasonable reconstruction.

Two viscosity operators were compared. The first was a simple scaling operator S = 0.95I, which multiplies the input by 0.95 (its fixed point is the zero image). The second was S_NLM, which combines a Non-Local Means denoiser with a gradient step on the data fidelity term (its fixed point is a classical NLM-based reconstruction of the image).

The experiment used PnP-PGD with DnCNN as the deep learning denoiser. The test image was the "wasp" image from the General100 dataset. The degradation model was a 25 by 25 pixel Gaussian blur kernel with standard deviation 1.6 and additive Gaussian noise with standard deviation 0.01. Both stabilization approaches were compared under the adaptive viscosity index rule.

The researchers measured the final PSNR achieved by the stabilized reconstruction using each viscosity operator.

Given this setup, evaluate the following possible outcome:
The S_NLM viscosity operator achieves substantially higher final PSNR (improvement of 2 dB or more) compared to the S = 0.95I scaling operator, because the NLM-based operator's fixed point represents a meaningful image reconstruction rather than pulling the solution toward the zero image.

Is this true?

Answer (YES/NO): NO